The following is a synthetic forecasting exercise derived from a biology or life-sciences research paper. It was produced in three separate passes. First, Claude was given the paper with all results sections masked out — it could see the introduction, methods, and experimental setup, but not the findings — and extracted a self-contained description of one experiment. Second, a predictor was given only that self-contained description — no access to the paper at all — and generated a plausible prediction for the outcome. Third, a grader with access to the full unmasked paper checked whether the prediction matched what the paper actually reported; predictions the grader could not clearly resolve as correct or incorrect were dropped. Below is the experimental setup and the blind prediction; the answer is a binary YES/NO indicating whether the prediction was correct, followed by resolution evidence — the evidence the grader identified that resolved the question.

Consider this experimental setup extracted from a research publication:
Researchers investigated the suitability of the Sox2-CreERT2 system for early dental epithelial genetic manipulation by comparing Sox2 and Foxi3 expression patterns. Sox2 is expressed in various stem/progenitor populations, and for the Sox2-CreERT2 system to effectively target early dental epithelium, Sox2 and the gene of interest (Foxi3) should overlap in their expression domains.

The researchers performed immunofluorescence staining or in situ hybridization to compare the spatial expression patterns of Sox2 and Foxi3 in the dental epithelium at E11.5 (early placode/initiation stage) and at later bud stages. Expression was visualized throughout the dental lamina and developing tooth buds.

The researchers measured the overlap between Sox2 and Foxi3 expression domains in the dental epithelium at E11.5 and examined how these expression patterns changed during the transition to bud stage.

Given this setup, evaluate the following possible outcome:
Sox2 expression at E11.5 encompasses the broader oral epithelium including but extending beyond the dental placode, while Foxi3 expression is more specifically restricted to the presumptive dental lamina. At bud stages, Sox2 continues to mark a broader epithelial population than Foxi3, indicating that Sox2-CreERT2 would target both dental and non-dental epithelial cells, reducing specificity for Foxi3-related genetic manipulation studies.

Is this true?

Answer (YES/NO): NO